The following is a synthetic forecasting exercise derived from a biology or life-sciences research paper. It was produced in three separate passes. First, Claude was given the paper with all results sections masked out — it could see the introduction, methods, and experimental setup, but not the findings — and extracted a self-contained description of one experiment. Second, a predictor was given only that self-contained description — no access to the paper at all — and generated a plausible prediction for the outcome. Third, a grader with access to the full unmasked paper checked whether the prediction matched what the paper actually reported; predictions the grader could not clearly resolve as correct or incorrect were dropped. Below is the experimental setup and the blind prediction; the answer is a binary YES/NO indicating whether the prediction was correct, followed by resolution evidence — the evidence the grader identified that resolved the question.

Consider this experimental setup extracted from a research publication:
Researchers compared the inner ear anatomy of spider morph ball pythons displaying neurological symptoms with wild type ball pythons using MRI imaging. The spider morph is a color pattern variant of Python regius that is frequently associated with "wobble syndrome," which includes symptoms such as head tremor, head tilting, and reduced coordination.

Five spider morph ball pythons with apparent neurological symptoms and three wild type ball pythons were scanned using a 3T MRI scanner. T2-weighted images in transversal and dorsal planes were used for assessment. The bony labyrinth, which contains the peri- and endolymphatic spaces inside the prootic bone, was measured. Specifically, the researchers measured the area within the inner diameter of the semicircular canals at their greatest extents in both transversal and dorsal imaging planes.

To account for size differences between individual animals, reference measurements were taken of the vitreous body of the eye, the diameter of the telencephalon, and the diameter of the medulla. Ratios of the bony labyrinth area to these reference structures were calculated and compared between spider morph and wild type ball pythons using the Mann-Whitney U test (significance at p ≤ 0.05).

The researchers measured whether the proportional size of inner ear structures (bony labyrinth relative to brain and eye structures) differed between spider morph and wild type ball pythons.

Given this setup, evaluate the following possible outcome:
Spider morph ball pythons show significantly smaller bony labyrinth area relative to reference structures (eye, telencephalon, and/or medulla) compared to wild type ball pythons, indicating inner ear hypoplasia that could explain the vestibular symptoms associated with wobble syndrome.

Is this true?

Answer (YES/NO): YES